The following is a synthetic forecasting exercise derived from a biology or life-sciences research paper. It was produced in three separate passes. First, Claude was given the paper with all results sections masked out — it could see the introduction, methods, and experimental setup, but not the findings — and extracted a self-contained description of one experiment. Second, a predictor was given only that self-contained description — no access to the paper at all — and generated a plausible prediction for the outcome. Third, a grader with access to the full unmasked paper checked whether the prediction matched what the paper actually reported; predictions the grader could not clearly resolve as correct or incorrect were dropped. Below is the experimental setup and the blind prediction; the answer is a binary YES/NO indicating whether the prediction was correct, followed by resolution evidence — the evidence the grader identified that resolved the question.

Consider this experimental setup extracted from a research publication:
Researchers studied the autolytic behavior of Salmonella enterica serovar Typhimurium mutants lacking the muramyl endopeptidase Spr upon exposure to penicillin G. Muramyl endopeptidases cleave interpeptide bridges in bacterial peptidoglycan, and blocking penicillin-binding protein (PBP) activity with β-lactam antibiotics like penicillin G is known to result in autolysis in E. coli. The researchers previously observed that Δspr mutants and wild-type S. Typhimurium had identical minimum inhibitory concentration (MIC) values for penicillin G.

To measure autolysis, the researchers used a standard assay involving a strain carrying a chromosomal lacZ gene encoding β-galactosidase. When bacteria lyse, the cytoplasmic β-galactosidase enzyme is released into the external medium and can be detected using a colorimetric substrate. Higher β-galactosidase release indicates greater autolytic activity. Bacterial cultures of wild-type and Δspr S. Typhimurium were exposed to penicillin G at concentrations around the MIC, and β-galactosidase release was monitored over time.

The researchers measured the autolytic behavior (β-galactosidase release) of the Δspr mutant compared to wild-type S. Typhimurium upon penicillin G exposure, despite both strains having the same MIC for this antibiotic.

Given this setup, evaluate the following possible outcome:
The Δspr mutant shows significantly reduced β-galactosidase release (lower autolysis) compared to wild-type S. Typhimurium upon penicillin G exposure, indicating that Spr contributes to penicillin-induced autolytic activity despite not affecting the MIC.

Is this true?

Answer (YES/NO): NO